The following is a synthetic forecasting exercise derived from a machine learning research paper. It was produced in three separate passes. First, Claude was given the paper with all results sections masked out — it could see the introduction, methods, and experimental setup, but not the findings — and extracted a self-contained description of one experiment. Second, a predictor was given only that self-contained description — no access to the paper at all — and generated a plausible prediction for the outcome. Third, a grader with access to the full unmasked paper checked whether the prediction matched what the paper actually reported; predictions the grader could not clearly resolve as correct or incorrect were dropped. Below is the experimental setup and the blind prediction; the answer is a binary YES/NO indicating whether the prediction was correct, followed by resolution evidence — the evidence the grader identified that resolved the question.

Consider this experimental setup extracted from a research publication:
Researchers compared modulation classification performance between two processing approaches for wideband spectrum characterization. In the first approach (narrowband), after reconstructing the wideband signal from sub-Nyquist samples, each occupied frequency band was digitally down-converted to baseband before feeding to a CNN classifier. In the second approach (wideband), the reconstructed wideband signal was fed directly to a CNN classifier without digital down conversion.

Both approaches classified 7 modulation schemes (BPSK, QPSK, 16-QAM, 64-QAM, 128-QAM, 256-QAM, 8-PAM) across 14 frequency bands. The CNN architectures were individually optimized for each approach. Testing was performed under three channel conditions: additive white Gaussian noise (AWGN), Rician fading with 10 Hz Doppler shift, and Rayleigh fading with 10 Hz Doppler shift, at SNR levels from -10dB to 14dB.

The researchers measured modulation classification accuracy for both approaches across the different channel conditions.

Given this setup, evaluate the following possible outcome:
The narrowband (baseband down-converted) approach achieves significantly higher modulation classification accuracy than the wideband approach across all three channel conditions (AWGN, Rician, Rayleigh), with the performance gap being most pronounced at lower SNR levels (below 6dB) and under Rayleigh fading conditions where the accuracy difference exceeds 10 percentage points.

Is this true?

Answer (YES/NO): NO